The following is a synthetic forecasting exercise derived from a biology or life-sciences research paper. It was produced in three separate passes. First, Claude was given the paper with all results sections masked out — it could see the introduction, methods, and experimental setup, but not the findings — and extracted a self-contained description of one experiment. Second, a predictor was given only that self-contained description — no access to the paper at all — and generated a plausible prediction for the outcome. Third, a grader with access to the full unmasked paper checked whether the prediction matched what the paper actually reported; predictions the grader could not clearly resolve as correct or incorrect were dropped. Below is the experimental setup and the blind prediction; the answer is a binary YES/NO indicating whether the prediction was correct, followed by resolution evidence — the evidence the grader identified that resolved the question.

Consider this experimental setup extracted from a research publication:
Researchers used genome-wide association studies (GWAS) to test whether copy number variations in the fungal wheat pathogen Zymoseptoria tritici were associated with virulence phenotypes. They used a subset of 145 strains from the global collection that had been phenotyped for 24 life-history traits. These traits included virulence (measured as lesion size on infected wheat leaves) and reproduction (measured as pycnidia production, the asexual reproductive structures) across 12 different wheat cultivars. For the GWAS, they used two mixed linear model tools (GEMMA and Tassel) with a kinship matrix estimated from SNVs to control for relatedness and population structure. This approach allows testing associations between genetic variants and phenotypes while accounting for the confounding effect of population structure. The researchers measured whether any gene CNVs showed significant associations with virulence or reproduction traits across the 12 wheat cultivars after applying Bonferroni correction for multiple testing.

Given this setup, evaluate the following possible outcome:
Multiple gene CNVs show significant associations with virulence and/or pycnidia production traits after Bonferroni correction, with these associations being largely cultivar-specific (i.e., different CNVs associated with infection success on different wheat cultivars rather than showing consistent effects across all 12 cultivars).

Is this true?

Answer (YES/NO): NO